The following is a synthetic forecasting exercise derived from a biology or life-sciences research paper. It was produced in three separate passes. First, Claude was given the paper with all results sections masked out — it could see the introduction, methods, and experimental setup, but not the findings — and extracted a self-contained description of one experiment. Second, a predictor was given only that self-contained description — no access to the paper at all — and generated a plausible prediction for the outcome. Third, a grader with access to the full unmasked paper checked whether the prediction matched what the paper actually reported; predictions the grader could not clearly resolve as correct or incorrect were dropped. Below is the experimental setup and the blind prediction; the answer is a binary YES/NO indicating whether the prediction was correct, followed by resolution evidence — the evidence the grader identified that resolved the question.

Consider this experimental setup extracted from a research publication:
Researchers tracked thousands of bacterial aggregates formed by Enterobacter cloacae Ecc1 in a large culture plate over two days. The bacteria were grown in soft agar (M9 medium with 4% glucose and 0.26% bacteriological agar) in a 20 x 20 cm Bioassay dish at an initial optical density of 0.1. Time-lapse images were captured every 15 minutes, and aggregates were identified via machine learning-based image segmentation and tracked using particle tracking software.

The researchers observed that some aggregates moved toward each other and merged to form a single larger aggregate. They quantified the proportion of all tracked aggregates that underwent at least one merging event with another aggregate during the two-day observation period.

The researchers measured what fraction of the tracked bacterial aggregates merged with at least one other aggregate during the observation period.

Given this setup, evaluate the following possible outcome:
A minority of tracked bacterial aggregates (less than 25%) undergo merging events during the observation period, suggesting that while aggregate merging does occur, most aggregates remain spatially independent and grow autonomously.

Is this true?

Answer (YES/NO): NO